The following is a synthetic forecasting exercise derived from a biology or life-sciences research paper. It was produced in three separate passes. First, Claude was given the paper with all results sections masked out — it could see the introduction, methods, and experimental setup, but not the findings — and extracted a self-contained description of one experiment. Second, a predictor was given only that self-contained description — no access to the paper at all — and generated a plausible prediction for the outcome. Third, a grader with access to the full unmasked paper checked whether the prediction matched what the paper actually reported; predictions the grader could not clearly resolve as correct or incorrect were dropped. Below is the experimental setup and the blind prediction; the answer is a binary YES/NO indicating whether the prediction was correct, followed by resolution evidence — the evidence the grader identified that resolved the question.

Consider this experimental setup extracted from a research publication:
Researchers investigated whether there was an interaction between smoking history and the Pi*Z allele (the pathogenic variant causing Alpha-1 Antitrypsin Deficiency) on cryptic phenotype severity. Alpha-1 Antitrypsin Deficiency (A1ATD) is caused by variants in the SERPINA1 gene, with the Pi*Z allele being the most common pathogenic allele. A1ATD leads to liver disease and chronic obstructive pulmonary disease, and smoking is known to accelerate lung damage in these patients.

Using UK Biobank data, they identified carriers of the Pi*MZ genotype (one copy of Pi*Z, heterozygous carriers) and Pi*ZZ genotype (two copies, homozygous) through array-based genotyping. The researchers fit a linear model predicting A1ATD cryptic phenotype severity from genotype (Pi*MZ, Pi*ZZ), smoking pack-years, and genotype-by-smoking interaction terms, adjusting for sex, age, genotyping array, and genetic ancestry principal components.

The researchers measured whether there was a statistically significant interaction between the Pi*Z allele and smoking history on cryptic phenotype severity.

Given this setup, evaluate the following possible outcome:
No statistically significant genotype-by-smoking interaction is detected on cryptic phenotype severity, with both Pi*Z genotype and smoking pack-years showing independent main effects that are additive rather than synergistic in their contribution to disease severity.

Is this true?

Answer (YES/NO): NO